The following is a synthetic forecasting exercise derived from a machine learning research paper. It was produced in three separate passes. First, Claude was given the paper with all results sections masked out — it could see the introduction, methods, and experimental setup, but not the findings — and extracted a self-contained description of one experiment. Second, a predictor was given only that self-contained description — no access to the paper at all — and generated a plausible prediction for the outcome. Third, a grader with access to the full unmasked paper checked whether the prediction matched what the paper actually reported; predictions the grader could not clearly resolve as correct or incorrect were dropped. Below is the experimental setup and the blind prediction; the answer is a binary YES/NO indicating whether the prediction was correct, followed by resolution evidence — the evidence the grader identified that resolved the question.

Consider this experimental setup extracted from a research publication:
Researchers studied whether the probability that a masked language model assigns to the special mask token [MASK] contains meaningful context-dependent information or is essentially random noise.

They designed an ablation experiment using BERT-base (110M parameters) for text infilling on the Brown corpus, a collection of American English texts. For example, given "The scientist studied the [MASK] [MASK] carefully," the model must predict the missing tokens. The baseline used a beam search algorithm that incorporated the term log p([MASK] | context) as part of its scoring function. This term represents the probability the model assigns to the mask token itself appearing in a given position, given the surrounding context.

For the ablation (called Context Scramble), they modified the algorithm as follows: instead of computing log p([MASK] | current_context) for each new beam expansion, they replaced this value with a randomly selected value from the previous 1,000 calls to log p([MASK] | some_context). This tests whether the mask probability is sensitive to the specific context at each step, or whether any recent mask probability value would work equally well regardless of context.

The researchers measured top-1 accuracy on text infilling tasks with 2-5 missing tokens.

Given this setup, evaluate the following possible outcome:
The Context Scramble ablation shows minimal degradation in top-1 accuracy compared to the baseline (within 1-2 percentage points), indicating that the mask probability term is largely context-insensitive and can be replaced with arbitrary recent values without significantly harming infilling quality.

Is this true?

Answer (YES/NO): NO